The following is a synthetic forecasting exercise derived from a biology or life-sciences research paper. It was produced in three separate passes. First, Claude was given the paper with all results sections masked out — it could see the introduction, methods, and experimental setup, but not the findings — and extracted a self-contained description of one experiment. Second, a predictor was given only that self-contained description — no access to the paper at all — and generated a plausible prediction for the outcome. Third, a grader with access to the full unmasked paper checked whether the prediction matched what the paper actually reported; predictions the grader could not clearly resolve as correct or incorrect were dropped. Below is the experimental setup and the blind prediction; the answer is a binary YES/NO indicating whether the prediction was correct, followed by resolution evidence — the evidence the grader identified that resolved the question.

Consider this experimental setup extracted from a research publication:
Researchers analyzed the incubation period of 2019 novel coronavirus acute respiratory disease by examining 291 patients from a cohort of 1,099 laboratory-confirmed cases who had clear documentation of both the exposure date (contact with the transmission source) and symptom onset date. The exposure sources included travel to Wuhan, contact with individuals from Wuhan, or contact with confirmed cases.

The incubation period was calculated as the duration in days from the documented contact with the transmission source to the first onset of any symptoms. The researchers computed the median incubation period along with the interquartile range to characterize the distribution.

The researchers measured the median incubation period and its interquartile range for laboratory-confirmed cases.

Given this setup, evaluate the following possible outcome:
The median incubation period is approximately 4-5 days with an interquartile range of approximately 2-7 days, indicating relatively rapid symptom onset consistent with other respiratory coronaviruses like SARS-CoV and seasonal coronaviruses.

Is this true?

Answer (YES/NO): NO